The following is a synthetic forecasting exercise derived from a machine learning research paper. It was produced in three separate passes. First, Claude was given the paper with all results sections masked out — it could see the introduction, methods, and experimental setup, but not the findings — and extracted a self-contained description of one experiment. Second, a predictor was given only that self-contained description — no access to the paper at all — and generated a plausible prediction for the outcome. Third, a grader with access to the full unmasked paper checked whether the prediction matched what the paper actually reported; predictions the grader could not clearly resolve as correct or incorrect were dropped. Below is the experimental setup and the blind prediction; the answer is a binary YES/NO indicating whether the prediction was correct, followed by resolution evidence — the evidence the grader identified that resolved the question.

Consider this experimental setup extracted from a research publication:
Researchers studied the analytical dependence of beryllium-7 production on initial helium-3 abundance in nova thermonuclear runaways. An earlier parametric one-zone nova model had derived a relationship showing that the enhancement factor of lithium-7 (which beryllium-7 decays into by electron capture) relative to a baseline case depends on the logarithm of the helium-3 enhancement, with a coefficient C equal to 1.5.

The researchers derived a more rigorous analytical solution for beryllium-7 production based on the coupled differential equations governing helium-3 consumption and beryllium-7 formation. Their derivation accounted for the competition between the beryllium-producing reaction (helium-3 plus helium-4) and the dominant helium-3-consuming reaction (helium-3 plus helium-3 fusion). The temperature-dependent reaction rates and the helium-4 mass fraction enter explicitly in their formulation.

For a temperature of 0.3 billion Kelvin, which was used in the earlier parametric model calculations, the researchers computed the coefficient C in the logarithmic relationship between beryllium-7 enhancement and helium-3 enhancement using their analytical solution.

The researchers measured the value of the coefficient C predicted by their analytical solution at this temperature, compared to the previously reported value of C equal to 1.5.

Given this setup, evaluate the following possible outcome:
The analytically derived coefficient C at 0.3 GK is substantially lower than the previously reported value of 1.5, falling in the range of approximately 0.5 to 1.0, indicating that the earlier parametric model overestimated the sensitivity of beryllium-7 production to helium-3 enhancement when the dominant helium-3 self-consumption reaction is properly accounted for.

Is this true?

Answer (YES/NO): YES